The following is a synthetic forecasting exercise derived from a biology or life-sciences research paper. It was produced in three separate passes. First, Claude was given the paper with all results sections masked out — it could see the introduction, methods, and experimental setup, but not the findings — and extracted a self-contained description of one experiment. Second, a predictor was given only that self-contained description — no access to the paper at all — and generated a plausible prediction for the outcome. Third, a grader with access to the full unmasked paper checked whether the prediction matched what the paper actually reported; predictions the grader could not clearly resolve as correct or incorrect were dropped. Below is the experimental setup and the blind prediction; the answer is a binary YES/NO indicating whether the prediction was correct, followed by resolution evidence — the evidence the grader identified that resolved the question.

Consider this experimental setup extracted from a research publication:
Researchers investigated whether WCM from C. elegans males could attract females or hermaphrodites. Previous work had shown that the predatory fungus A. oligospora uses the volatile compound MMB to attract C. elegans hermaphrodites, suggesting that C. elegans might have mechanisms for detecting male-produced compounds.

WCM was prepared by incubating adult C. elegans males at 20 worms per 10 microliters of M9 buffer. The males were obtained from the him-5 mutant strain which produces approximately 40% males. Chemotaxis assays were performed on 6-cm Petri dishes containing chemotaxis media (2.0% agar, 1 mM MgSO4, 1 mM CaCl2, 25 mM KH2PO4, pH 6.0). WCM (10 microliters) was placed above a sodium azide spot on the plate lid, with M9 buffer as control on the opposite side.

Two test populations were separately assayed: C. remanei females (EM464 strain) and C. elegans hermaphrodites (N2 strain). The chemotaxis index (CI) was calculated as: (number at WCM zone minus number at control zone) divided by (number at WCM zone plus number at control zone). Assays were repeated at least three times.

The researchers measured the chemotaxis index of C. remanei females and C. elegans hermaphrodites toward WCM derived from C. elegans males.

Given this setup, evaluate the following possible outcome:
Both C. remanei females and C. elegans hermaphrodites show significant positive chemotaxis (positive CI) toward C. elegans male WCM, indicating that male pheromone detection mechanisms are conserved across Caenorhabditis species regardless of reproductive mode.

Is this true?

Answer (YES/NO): NO